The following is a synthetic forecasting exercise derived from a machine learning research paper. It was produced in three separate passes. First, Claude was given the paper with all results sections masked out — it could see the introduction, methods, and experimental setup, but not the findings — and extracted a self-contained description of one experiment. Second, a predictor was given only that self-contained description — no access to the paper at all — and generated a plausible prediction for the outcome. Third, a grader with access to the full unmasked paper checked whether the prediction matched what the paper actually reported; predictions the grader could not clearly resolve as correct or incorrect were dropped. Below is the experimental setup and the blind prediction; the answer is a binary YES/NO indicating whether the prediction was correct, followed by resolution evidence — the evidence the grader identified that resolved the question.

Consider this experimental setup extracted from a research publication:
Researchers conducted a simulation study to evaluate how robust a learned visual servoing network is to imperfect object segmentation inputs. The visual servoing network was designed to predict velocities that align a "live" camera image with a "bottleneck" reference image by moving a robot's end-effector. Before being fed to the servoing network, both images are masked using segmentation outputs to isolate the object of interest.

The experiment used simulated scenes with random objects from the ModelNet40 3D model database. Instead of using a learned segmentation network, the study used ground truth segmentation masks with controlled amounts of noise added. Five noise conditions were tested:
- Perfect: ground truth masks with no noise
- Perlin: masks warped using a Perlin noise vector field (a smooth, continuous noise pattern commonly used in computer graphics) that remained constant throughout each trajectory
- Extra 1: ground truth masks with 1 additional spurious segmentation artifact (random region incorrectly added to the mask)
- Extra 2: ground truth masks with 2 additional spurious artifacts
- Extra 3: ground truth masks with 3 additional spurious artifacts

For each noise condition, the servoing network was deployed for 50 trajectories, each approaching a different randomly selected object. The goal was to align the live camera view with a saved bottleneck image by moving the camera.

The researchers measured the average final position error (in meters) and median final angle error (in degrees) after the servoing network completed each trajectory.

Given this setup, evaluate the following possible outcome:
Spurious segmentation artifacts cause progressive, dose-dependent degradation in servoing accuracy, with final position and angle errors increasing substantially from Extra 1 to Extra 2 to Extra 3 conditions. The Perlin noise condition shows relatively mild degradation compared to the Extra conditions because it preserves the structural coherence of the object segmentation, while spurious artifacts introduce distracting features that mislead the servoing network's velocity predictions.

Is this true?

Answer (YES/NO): YES